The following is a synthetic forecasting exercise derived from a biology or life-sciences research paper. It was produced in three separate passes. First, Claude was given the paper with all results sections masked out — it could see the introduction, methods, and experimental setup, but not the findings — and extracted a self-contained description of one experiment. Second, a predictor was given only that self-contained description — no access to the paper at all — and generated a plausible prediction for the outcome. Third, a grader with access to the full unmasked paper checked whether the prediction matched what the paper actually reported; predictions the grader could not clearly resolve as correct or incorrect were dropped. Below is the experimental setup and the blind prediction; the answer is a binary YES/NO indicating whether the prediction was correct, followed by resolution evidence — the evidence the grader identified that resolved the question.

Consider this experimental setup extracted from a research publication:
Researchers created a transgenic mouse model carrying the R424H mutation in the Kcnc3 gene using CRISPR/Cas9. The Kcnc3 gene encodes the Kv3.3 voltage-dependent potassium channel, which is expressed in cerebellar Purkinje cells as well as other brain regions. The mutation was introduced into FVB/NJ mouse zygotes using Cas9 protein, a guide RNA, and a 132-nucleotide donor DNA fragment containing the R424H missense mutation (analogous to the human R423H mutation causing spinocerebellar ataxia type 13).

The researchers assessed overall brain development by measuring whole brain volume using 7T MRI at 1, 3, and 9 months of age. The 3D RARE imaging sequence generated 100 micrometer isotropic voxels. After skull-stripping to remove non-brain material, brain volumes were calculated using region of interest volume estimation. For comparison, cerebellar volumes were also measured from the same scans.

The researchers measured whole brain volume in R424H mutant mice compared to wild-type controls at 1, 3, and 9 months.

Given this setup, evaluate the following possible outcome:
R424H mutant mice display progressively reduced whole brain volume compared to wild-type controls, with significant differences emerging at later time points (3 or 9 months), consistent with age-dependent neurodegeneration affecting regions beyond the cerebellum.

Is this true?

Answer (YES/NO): YES